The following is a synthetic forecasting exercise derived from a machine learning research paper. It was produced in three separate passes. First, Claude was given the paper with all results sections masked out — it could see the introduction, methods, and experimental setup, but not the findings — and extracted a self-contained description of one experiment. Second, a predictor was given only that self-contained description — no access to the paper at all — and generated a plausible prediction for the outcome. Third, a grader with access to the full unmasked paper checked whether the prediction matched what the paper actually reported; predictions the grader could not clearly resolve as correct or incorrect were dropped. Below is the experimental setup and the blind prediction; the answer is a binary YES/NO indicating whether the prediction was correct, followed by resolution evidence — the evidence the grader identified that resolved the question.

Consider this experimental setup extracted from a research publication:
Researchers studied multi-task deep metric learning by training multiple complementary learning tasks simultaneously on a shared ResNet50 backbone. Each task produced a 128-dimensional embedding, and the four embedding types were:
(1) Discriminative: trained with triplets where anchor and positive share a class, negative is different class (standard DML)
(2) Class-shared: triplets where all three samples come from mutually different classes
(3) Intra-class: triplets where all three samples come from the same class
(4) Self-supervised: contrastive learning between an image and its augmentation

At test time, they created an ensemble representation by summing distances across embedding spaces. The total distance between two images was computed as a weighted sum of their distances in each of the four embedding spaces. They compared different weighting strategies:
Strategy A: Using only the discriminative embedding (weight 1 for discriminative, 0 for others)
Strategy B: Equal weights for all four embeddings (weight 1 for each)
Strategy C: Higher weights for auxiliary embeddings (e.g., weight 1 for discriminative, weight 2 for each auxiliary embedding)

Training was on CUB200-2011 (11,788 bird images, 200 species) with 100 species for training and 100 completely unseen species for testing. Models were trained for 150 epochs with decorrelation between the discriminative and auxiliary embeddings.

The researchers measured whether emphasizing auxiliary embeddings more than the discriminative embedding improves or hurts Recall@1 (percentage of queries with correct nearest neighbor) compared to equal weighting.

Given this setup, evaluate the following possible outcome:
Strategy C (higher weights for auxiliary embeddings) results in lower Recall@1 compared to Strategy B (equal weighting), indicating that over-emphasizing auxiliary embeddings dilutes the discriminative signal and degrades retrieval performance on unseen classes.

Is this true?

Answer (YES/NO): NO